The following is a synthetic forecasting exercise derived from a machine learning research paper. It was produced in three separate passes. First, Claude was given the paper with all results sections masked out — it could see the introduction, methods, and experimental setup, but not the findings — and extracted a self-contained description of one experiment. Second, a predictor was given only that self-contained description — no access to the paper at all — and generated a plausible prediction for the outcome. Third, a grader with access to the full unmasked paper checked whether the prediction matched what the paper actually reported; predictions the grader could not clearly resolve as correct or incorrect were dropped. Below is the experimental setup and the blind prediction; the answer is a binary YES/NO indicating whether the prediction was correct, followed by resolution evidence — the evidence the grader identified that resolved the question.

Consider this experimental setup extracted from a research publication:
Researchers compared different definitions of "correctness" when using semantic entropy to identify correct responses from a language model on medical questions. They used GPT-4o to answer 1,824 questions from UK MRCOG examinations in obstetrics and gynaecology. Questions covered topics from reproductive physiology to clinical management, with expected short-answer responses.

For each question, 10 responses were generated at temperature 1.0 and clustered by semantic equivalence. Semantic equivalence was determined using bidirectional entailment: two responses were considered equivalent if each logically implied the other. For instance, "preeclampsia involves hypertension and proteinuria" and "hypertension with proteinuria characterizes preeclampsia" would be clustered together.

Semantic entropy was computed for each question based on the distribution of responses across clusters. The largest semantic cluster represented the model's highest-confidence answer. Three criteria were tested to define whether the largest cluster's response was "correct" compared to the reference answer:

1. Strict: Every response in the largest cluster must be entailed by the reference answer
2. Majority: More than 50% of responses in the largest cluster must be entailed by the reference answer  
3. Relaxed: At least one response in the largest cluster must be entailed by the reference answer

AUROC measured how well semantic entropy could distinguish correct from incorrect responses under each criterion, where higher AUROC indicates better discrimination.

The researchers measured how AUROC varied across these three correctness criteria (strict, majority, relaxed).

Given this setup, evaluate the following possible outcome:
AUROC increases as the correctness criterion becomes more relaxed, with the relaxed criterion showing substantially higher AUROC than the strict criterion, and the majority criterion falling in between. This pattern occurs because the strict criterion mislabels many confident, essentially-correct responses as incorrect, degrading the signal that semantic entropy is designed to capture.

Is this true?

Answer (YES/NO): NO